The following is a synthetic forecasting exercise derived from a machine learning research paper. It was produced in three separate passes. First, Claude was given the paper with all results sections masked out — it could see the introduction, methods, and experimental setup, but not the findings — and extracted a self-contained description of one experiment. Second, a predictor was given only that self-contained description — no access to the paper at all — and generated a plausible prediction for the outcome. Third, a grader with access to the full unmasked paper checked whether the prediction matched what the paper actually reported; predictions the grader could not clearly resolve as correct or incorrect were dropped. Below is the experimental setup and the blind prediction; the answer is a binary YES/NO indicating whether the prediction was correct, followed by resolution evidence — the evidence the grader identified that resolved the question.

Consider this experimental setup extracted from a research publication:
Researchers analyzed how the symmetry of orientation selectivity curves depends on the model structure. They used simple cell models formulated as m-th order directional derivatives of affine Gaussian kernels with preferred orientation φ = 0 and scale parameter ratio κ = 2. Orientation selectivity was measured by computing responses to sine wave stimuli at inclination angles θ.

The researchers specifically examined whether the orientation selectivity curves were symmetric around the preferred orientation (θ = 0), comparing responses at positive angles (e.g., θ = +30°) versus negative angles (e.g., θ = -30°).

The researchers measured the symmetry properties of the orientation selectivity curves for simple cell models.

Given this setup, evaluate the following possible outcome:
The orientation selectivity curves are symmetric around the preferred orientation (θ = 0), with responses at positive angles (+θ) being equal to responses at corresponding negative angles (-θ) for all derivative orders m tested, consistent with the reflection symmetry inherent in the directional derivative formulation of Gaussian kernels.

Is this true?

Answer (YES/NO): YES